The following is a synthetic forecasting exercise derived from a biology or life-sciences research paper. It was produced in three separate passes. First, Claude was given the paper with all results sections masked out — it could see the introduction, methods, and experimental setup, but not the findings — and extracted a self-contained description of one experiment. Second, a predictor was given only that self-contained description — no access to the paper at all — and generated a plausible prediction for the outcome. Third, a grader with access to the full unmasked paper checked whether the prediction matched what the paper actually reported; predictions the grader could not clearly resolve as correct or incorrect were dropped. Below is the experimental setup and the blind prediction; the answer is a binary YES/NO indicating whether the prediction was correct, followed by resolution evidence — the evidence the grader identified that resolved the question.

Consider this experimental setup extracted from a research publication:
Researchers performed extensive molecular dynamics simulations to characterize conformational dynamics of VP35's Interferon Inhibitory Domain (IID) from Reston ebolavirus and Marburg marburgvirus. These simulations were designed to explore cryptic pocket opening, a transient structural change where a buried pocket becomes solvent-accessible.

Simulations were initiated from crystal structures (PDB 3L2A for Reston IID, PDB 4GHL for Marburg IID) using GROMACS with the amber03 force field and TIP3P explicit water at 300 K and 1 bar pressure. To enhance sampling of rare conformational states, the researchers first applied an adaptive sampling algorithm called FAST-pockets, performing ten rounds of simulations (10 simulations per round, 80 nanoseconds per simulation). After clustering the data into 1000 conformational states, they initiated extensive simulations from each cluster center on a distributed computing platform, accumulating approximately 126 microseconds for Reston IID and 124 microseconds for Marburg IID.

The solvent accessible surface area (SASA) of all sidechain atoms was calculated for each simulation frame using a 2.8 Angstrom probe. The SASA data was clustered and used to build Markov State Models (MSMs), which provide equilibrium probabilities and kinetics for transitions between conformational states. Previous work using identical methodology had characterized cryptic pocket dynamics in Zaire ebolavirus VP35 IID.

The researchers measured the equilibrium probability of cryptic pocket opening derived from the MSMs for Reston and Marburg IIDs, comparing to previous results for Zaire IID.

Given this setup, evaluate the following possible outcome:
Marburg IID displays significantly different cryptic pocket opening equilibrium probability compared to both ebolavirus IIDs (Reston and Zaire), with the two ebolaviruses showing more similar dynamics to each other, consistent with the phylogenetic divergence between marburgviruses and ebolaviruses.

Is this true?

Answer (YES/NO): NO